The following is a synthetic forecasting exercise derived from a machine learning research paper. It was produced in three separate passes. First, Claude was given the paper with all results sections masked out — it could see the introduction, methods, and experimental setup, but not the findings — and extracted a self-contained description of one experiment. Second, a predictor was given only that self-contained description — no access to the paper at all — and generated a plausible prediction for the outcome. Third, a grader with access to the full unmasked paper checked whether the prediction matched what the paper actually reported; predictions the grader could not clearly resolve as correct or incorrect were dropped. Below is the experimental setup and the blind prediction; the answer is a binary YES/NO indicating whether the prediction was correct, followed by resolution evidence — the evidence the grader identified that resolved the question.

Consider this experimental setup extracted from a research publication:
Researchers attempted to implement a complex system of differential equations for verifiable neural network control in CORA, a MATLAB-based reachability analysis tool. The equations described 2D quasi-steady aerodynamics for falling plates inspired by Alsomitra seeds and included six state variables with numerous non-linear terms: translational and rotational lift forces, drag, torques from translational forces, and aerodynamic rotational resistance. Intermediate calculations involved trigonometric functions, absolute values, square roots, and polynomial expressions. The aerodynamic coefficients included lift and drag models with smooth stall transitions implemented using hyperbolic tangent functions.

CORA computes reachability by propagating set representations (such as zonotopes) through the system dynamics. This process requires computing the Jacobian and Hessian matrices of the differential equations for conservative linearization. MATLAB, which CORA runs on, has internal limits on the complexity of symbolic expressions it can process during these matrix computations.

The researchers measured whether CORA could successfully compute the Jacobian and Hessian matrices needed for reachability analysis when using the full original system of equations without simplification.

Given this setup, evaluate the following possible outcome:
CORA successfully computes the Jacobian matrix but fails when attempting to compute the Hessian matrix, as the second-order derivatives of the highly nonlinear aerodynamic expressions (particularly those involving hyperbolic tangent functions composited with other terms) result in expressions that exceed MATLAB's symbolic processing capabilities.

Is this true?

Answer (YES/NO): NO